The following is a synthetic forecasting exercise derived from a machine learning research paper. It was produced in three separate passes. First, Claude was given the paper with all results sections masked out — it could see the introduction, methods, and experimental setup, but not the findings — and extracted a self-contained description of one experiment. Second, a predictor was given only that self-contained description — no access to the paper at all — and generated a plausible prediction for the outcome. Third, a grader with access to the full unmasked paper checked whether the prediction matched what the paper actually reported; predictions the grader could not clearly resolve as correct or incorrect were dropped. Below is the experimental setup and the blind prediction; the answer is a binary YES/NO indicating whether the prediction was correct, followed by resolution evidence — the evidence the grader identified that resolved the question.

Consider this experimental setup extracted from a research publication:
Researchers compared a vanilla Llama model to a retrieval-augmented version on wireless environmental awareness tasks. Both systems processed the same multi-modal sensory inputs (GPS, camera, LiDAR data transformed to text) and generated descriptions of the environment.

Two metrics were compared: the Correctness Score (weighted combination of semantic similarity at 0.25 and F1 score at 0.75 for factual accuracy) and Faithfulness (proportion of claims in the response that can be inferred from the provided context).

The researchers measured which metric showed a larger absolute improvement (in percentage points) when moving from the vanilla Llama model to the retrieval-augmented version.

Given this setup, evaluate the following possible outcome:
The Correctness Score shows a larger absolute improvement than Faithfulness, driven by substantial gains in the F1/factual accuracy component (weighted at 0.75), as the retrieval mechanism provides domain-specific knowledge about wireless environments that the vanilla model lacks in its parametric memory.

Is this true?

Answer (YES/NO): NO